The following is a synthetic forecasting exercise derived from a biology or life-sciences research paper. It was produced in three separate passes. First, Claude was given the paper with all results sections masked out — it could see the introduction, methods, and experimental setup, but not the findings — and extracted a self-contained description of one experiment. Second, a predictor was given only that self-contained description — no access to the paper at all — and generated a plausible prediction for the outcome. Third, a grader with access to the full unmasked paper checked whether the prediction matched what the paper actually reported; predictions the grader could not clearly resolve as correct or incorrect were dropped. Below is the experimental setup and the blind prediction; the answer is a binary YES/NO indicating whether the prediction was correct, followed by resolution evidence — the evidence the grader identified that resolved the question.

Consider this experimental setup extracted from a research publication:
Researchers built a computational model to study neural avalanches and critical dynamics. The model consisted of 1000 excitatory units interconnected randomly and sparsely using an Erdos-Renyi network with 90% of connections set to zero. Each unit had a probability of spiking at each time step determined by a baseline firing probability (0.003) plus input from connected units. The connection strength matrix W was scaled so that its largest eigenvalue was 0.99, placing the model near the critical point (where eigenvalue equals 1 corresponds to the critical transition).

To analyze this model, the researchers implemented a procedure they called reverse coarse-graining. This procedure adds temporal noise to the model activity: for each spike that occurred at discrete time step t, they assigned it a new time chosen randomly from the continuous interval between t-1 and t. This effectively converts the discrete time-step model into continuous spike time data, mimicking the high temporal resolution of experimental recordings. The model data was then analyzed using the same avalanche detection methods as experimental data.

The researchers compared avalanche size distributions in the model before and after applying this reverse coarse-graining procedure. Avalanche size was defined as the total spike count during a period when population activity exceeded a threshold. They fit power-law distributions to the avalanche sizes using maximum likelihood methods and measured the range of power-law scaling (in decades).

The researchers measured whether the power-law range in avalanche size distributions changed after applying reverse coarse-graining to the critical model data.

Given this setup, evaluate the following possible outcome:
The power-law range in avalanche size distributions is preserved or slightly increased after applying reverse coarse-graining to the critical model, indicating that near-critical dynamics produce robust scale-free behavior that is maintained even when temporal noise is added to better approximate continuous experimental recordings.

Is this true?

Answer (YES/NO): NO